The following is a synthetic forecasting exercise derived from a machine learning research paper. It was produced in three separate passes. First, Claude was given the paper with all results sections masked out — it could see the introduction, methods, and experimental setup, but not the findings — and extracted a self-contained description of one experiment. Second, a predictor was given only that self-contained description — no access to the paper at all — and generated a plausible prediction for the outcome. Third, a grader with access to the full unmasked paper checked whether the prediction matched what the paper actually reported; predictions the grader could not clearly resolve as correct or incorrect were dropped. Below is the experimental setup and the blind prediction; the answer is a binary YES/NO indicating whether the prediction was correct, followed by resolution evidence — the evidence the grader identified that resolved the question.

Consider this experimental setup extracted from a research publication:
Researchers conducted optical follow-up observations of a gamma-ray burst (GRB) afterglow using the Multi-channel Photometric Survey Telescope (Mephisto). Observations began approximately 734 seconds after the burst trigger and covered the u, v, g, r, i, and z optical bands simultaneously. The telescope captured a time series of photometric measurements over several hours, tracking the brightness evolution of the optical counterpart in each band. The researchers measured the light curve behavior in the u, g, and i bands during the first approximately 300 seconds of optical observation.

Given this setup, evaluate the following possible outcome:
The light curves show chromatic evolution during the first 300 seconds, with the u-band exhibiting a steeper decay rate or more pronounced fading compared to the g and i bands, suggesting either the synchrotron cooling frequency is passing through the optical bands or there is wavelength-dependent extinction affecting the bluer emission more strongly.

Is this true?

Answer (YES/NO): NO